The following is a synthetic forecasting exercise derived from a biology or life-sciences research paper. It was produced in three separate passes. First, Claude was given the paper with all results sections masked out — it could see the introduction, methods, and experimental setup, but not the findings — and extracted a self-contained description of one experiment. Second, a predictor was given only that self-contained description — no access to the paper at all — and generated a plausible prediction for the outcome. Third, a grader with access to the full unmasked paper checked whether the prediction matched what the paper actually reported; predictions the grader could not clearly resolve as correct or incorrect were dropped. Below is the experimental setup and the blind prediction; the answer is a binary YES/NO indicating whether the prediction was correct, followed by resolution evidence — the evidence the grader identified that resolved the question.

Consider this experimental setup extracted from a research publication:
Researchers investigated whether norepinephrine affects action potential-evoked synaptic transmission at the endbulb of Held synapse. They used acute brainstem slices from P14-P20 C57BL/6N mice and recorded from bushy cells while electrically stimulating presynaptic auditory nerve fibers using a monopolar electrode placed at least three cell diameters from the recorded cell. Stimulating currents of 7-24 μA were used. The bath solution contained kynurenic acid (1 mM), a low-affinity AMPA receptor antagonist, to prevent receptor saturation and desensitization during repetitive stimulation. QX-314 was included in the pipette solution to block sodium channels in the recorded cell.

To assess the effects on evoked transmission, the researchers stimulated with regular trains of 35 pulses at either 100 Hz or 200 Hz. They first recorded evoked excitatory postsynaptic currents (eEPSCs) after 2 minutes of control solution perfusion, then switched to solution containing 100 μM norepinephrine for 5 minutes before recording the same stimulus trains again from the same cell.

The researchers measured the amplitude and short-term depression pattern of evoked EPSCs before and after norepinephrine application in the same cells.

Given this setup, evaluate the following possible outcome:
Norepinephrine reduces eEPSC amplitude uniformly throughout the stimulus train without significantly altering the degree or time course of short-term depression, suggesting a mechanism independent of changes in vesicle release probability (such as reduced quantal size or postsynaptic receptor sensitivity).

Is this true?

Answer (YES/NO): NO